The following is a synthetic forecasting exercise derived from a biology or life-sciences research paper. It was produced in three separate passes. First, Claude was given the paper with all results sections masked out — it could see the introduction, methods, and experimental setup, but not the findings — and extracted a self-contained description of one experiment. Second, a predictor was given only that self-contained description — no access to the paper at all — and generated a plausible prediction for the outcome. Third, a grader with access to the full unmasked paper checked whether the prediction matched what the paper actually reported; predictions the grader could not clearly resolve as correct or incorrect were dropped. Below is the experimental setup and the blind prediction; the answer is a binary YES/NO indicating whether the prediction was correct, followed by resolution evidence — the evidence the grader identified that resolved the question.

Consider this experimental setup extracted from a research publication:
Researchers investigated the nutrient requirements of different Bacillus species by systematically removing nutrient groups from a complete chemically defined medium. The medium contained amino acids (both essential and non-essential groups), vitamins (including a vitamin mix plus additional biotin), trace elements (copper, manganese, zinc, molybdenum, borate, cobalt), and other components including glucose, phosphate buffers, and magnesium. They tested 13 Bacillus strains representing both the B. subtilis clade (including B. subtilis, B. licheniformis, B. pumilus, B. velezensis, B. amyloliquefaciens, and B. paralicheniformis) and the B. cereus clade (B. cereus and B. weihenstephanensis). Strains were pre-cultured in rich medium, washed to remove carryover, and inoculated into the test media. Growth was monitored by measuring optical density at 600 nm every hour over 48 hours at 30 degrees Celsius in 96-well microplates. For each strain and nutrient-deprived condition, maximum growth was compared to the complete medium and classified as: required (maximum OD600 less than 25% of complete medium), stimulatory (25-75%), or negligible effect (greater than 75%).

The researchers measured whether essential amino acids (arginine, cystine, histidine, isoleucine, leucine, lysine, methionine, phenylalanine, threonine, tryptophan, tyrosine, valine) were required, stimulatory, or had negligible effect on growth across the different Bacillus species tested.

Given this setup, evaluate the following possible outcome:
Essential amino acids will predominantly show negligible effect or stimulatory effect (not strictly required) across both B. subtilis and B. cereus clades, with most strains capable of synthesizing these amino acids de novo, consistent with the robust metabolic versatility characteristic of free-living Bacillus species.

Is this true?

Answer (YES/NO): NO